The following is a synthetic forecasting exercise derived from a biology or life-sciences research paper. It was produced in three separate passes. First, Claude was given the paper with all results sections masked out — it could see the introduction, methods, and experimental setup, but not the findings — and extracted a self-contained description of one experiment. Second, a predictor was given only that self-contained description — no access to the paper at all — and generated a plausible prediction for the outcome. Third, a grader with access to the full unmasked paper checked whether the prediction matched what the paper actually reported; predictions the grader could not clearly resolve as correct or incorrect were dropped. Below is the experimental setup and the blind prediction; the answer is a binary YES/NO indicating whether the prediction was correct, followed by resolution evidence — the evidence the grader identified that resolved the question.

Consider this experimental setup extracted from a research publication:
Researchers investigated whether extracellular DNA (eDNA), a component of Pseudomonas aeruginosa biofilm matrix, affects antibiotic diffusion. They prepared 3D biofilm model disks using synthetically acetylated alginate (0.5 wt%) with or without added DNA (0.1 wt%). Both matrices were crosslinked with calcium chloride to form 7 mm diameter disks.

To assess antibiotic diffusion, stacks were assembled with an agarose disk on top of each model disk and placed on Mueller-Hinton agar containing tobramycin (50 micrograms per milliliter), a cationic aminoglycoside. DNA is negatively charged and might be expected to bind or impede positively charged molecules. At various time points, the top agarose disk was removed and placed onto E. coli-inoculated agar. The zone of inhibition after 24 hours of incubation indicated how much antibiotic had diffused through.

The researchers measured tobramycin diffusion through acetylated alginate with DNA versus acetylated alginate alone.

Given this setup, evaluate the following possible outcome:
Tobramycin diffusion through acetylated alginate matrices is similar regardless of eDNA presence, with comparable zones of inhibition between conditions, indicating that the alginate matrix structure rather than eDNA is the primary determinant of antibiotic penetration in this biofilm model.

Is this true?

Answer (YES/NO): YES